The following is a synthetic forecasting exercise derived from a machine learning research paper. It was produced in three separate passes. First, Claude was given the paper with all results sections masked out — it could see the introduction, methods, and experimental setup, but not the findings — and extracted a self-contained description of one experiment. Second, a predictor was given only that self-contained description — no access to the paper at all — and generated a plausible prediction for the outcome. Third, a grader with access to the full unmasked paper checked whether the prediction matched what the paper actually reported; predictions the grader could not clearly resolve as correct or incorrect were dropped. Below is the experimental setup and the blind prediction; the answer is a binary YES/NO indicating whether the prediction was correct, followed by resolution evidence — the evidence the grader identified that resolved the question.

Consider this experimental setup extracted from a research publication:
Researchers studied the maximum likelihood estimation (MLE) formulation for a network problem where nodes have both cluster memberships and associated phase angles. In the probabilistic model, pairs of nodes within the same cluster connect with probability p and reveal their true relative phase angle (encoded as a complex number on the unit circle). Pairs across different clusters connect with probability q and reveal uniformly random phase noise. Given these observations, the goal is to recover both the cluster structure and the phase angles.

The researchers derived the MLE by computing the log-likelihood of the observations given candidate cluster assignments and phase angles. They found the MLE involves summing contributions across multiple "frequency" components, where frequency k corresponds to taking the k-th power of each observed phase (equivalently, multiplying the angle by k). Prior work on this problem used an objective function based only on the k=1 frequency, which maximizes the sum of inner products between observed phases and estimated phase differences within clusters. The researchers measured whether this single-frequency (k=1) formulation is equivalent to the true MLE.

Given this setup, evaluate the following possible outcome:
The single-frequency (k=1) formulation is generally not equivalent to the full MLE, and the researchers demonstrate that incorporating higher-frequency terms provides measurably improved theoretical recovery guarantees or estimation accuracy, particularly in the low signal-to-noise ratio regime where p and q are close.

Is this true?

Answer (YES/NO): NO